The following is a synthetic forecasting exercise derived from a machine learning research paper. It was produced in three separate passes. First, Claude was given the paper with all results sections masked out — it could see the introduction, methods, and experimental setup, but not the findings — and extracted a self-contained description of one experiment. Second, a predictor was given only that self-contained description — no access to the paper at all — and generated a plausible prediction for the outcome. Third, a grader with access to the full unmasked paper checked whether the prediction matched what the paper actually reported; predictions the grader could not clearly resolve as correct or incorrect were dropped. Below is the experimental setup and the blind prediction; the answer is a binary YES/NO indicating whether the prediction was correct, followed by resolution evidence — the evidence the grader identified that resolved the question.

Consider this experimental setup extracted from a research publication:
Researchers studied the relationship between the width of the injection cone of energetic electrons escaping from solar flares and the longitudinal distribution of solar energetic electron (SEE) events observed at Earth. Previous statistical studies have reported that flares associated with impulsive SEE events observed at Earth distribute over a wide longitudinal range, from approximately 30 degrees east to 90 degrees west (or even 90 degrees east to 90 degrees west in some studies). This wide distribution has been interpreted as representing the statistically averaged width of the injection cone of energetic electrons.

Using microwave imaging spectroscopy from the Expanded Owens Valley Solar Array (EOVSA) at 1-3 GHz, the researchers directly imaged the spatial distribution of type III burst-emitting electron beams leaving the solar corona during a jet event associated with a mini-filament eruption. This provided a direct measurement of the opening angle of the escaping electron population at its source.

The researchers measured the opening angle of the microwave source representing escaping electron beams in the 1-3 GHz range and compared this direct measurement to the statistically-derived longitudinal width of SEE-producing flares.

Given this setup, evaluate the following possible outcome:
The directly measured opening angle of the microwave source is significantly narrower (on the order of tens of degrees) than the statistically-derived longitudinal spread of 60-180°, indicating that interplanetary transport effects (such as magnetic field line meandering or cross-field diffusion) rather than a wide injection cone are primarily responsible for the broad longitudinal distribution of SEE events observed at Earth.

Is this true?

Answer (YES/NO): NO